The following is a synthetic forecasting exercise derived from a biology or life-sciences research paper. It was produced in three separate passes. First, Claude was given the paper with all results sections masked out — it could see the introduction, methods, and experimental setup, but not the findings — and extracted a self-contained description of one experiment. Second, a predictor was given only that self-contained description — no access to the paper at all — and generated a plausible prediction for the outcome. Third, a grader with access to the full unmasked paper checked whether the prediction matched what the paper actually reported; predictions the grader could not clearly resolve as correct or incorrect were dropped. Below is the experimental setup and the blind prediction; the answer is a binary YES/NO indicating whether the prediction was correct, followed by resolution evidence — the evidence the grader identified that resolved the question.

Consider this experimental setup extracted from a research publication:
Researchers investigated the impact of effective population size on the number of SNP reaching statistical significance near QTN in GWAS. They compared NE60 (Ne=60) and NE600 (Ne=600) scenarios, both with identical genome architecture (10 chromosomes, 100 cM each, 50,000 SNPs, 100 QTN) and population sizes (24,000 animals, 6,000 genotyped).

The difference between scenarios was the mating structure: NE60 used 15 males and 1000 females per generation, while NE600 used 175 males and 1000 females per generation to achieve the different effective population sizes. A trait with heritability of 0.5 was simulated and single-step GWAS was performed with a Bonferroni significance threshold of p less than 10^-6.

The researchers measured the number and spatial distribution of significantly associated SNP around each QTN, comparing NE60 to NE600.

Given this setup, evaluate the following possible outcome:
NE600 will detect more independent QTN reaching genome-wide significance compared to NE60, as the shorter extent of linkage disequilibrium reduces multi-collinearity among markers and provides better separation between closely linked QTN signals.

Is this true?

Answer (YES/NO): YES